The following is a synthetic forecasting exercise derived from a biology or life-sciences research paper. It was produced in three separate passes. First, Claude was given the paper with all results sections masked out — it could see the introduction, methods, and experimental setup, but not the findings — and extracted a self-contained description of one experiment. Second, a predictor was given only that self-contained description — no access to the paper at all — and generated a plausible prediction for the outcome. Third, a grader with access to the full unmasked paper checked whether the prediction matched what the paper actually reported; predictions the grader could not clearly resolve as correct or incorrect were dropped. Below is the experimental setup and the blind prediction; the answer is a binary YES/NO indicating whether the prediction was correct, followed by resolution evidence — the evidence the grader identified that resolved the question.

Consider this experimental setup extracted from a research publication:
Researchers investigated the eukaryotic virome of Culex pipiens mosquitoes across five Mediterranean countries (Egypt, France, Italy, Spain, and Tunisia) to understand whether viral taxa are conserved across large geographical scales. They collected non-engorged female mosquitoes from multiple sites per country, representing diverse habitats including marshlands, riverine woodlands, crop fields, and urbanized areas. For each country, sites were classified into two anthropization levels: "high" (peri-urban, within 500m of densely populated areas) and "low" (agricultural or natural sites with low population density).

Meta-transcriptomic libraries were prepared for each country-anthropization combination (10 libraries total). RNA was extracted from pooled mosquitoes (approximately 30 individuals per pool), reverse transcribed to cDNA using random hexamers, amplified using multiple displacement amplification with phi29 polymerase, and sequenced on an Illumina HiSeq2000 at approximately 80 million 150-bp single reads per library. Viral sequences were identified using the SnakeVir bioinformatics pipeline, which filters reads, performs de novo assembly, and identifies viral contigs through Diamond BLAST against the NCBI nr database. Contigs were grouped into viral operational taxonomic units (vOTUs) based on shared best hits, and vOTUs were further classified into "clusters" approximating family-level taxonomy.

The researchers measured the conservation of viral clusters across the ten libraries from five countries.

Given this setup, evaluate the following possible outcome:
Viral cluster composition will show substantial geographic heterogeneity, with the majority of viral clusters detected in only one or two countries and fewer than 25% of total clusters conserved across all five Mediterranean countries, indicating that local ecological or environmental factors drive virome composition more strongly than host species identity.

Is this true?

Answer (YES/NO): NO